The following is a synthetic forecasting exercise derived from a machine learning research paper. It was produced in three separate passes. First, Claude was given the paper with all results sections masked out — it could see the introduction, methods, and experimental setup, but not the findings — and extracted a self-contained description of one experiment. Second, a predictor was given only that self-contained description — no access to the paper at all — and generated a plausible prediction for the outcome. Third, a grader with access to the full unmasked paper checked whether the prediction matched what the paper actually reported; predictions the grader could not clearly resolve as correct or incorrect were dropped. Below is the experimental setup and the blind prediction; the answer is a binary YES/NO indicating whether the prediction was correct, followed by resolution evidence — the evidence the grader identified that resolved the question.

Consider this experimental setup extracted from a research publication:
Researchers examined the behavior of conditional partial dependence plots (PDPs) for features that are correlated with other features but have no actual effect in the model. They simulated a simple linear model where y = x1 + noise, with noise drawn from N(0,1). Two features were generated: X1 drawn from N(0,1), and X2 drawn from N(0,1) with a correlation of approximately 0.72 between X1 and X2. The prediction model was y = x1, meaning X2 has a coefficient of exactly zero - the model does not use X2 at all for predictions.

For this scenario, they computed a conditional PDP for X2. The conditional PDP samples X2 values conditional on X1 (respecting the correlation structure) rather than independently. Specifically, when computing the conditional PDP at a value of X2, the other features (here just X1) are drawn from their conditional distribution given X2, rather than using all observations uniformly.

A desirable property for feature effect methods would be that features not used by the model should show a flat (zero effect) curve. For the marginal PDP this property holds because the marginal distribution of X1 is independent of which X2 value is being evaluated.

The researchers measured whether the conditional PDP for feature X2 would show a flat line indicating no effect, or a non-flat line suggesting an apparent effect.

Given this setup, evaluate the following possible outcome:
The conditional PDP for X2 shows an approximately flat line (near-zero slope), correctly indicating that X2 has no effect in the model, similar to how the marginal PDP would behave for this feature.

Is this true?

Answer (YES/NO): NO